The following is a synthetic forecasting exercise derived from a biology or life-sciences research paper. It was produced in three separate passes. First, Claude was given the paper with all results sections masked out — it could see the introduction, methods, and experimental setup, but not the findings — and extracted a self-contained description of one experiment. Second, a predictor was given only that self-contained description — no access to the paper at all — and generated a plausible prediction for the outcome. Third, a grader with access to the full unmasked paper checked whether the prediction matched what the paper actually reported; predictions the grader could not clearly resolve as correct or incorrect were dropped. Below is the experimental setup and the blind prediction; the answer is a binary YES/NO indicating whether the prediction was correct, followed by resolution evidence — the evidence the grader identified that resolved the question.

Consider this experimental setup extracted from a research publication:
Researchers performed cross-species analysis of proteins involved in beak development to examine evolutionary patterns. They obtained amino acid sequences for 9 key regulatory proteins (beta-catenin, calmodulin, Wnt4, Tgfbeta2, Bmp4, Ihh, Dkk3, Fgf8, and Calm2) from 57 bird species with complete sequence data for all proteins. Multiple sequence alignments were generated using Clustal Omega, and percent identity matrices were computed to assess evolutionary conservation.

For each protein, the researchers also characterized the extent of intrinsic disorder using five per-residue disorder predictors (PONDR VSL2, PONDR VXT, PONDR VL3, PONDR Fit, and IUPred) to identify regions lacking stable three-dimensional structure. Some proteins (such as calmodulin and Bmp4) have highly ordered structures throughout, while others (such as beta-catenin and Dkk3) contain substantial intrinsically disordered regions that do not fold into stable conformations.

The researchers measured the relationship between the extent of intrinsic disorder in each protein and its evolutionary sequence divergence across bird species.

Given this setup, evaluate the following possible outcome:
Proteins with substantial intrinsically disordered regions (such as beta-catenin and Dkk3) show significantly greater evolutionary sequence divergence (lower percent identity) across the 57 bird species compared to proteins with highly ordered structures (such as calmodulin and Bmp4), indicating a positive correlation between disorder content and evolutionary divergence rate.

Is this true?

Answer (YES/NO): NO